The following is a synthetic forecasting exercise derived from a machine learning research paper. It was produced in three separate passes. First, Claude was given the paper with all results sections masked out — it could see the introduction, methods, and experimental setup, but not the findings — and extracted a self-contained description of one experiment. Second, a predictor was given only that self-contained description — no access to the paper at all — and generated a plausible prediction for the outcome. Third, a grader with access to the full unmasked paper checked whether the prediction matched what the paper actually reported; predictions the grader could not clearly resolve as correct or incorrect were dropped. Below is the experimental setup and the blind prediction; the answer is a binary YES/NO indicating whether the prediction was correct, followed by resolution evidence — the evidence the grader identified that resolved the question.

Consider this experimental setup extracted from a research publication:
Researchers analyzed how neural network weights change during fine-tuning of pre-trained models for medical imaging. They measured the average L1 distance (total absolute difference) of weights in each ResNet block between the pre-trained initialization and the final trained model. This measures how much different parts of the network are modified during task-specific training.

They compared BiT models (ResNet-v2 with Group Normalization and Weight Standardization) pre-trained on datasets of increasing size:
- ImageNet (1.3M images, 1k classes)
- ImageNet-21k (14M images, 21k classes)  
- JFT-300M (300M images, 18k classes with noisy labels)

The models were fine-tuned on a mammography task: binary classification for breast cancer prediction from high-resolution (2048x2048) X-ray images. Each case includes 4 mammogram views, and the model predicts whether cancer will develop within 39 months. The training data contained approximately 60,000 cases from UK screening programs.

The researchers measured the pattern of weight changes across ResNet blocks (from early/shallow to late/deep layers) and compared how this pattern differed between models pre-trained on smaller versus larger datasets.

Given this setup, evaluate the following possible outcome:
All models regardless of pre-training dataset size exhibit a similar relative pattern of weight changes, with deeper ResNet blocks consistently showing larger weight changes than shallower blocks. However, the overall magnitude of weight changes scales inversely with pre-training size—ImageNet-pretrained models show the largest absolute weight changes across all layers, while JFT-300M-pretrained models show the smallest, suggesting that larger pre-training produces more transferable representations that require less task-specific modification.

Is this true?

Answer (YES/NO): NO